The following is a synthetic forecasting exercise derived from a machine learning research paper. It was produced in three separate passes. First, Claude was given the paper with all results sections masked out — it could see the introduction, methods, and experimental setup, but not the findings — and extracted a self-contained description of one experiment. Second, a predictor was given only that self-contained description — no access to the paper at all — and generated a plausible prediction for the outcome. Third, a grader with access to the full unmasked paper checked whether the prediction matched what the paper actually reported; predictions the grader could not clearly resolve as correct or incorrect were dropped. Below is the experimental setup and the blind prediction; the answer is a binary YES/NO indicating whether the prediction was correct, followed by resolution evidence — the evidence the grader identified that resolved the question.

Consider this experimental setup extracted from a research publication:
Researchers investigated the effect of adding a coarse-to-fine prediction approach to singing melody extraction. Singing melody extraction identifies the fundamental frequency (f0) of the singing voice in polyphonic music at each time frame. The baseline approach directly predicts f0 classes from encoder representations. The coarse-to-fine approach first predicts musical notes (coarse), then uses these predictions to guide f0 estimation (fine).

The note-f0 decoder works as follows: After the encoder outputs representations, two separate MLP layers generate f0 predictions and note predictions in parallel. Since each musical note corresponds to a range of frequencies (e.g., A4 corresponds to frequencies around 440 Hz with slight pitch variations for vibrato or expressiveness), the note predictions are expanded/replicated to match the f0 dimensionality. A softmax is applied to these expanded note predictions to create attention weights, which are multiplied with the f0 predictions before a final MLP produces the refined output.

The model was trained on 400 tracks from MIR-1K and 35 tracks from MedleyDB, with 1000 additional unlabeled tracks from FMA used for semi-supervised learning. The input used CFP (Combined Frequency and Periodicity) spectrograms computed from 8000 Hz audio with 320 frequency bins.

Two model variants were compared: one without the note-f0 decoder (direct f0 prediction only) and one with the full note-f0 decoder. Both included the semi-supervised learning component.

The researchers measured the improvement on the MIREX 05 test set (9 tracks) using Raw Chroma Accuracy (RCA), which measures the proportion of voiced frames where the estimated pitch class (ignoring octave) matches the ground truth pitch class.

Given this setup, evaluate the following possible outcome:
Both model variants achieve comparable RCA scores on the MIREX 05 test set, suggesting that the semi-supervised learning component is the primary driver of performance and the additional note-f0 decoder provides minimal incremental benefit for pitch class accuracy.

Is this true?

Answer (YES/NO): NO